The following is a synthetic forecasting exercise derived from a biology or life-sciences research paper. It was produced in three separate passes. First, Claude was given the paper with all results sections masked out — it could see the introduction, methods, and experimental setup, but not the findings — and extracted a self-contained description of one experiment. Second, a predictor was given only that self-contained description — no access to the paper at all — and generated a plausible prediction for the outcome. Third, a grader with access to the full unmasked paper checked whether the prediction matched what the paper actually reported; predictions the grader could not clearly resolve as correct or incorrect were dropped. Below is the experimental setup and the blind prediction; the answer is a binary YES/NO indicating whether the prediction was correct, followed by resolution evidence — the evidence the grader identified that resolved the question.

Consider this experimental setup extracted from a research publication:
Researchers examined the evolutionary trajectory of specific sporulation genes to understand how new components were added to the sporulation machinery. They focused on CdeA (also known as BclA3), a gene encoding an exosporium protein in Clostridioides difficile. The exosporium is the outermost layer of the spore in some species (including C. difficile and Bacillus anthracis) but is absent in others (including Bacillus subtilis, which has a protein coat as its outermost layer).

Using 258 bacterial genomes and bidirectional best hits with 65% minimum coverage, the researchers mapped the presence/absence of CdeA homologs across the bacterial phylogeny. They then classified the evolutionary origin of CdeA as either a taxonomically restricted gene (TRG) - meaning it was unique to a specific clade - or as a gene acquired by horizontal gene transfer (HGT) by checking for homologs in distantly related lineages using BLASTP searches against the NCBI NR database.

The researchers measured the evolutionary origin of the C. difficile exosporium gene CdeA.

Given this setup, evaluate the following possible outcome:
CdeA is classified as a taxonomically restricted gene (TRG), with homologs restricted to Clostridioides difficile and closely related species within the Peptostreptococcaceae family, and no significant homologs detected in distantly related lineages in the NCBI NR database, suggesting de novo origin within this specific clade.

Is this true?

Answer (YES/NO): NO